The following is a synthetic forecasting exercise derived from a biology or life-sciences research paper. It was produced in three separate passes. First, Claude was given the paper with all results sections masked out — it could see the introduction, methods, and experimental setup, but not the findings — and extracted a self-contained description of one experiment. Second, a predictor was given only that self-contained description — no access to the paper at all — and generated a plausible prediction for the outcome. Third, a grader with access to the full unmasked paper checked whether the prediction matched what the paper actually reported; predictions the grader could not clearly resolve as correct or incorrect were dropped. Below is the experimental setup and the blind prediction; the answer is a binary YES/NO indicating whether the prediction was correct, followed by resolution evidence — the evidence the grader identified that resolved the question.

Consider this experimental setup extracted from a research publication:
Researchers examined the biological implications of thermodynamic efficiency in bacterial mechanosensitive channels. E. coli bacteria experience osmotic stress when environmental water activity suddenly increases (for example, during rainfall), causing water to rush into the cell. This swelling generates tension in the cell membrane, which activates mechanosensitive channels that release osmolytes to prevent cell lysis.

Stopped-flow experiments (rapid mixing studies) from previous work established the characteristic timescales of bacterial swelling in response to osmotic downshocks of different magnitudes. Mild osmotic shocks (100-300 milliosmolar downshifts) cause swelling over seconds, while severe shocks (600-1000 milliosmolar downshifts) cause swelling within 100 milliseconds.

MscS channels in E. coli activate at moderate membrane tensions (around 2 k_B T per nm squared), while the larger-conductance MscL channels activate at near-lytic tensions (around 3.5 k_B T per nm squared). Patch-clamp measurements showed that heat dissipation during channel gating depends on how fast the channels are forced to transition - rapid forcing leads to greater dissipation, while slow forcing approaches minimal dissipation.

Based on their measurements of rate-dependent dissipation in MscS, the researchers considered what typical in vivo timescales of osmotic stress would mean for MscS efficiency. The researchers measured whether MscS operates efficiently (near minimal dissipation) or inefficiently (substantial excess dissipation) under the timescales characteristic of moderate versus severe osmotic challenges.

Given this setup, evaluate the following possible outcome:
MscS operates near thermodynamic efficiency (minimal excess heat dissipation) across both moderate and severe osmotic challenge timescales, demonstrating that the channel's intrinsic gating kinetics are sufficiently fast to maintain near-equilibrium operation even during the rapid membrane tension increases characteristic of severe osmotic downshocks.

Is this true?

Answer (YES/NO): NO